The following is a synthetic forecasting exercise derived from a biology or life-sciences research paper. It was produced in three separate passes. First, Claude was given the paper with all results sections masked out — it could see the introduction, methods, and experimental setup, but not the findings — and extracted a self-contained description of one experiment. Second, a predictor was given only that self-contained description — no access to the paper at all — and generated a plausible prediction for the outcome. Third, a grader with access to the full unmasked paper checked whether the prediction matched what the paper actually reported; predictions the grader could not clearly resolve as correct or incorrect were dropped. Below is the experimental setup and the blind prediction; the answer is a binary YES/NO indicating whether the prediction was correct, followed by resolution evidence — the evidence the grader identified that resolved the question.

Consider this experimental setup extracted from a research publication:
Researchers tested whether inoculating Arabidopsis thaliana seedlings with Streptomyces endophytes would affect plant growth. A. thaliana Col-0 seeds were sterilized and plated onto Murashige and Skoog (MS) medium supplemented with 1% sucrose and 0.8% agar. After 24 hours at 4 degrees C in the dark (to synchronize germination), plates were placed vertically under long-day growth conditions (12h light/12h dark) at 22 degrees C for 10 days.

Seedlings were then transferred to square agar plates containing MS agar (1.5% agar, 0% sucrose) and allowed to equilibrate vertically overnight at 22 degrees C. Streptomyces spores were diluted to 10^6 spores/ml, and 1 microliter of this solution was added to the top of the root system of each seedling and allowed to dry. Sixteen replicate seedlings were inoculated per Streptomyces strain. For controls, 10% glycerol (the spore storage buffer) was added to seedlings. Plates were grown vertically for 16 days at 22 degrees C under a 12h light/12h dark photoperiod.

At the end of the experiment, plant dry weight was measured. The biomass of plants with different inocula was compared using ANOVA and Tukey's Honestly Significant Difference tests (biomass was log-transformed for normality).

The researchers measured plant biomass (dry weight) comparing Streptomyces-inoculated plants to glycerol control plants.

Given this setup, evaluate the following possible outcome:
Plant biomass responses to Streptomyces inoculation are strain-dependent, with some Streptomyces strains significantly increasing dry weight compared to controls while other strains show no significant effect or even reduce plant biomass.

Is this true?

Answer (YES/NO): YES